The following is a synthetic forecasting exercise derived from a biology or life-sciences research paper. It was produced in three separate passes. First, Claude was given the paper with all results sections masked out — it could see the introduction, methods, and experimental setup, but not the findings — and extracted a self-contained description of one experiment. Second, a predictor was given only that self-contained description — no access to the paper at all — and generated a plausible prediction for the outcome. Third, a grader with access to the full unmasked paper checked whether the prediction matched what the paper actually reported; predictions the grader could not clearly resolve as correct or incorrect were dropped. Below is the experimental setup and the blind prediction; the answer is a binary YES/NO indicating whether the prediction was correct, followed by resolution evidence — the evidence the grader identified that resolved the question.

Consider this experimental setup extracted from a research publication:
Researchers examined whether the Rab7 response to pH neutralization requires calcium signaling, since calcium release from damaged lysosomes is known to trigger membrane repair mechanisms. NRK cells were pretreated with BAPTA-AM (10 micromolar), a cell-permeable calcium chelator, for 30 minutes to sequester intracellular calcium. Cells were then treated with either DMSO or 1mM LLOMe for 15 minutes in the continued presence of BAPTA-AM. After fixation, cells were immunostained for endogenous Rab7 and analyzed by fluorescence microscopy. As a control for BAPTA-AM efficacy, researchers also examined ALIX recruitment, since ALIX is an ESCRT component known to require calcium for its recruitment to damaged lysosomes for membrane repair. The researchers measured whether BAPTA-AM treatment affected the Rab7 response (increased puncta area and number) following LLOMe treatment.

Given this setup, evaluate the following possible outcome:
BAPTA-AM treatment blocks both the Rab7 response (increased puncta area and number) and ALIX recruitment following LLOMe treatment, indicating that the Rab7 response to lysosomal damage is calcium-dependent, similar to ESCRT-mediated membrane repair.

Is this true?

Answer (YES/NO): NO